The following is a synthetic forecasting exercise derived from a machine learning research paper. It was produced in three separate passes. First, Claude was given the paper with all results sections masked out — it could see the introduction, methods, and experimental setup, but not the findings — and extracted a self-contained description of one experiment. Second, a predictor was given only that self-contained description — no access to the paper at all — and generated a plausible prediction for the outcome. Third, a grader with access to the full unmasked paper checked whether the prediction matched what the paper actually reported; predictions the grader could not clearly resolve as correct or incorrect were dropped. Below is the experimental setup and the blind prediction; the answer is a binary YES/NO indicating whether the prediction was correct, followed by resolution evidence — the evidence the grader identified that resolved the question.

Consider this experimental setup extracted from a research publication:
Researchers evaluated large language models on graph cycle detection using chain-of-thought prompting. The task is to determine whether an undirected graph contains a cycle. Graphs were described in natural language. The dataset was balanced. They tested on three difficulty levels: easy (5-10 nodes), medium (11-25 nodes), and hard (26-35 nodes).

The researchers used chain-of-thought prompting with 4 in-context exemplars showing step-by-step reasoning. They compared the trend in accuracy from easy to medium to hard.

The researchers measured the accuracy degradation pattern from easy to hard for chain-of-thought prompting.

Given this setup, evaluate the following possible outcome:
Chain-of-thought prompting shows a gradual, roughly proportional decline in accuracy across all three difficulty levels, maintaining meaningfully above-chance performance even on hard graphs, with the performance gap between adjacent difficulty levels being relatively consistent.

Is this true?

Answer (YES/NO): NO